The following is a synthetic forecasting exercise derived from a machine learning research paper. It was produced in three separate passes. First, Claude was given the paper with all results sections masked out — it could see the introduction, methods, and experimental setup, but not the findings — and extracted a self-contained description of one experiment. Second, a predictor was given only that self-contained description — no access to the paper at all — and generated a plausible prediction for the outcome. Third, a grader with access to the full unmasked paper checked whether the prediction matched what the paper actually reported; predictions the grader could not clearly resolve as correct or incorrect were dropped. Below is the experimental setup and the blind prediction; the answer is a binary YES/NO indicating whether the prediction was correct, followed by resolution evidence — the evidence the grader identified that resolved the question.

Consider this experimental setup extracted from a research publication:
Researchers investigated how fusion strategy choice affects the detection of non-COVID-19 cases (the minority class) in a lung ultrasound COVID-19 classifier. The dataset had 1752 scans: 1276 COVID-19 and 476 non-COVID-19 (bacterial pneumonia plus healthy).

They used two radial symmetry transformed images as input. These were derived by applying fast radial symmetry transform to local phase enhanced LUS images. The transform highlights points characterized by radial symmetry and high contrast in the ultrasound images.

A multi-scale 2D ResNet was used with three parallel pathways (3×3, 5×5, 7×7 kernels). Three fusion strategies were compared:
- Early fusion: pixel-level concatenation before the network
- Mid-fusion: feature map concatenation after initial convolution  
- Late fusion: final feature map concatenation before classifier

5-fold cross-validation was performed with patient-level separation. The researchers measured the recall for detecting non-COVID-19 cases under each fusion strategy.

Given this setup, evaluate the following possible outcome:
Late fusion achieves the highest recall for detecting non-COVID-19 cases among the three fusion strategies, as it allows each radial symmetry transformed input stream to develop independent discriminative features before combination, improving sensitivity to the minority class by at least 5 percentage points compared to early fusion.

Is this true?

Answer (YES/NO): NO